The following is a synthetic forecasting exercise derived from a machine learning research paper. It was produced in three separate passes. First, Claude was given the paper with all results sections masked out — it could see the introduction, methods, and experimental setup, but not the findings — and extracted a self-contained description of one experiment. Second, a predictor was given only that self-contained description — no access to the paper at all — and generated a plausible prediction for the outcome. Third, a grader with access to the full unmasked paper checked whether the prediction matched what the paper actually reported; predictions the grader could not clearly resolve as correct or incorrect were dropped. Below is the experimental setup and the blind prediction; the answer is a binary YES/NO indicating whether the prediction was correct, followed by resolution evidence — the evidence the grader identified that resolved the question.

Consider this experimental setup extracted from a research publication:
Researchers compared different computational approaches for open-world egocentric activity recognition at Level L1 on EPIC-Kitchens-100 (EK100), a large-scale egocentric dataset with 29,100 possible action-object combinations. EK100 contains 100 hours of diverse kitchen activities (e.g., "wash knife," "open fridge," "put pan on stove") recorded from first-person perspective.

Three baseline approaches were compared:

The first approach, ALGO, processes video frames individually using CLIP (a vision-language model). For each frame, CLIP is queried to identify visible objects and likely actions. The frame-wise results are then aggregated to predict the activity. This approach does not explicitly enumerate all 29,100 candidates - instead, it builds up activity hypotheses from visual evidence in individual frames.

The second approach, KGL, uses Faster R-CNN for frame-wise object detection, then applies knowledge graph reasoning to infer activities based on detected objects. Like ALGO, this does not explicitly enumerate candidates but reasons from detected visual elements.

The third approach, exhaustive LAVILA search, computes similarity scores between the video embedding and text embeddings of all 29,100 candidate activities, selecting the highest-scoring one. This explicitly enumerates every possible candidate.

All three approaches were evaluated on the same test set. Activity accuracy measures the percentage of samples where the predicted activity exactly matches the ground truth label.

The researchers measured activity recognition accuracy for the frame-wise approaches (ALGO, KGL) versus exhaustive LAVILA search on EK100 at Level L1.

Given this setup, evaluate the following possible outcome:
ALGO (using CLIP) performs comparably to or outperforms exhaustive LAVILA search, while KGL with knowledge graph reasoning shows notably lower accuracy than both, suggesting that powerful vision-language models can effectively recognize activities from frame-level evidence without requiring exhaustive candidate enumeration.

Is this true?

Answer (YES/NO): NO